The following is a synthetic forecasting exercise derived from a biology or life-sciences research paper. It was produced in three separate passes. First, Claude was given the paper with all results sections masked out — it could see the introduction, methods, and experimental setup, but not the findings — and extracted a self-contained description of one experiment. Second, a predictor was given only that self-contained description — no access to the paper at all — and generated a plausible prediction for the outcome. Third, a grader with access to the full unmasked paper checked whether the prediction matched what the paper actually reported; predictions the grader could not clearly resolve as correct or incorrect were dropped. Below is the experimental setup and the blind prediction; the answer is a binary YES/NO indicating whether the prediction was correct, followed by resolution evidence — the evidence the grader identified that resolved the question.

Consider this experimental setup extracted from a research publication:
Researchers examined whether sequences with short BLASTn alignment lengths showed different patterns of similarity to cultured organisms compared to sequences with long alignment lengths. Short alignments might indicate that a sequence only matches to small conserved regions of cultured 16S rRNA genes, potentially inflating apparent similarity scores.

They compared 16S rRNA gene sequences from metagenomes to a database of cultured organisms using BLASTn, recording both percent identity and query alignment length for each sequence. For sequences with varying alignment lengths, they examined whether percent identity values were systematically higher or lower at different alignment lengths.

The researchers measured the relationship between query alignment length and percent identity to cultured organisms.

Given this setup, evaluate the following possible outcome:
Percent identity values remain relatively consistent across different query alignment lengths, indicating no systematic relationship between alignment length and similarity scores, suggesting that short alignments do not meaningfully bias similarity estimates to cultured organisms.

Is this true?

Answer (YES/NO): NO